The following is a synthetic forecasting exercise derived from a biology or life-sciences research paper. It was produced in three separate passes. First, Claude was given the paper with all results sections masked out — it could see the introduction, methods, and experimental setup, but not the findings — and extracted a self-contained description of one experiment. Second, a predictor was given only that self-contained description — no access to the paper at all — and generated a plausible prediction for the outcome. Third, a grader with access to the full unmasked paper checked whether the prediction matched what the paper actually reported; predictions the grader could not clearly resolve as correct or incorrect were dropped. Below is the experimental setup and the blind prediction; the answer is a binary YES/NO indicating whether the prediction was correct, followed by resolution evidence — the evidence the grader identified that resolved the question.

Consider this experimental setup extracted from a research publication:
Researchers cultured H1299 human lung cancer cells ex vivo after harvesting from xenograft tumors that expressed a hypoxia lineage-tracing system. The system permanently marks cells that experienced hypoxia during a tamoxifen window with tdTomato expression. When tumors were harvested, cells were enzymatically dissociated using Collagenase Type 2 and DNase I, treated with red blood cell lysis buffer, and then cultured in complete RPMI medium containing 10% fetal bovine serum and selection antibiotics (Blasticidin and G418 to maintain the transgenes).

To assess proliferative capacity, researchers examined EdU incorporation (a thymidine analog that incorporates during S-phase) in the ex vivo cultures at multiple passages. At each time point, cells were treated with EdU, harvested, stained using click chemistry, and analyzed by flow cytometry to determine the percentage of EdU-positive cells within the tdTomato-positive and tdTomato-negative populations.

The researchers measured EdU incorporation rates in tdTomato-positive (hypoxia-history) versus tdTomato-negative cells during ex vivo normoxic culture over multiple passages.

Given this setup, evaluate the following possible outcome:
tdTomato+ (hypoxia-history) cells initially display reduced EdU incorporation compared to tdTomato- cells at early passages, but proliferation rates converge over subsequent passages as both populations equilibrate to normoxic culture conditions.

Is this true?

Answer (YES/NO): NO